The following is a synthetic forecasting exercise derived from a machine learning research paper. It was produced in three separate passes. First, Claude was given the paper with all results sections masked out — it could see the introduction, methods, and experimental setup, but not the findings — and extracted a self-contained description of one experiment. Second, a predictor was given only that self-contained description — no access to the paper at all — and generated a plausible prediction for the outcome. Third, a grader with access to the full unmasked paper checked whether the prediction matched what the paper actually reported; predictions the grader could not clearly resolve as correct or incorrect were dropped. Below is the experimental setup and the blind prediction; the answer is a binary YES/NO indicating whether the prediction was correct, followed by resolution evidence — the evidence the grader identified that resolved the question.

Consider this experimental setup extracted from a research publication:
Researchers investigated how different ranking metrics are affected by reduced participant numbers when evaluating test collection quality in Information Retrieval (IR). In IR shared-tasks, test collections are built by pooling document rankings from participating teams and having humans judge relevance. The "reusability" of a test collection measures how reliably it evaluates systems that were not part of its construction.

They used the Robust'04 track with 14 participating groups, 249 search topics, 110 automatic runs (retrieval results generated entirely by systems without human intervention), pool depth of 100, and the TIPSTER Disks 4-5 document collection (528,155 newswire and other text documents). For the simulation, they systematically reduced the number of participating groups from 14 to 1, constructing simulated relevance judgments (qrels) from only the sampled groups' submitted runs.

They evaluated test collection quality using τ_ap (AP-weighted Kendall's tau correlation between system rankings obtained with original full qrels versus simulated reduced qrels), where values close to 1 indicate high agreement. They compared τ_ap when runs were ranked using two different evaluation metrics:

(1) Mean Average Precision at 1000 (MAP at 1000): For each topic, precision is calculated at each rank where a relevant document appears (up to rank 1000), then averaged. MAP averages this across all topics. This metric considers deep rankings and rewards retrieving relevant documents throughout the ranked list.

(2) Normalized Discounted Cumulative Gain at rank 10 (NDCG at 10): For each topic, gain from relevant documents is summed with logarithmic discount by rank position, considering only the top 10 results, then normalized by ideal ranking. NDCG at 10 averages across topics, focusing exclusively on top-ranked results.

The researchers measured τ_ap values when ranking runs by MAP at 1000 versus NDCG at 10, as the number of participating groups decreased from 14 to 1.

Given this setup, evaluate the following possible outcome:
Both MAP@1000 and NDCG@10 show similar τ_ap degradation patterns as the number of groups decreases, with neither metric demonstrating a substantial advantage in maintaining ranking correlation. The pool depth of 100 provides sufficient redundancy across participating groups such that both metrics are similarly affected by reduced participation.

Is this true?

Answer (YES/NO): NO